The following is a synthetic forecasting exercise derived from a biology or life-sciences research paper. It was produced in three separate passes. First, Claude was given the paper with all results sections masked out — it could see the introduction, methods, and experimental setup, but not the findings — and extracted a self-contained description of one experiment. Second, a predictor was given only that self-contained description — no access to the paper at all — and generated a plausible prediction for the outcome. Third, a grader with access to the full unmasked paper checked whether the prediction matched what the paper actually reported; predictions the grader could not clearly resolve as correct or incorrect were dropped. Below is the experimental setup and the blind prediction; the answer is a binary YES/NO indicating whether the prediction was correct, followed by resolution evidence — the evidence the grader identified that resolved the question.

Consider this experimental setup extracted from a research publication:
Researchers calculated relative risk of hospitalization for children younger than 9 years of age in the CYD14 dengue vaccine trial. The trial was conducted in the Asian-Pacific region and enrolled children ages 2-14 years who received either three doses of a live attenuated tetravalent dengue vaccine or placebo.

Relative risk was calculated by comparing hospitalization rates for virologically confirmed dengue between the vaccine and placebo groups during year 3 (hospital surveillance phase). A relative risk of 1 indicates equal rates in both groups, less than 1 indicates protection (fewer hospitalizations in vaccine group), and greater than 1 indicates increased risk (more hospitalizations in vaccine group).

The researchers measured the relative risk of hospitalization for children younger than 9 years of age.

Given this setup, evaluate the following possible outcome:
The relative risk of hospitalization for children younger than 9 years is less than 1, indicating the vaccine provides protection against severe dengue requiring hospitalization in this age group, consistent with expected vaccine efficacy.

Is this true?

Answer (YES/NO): NO